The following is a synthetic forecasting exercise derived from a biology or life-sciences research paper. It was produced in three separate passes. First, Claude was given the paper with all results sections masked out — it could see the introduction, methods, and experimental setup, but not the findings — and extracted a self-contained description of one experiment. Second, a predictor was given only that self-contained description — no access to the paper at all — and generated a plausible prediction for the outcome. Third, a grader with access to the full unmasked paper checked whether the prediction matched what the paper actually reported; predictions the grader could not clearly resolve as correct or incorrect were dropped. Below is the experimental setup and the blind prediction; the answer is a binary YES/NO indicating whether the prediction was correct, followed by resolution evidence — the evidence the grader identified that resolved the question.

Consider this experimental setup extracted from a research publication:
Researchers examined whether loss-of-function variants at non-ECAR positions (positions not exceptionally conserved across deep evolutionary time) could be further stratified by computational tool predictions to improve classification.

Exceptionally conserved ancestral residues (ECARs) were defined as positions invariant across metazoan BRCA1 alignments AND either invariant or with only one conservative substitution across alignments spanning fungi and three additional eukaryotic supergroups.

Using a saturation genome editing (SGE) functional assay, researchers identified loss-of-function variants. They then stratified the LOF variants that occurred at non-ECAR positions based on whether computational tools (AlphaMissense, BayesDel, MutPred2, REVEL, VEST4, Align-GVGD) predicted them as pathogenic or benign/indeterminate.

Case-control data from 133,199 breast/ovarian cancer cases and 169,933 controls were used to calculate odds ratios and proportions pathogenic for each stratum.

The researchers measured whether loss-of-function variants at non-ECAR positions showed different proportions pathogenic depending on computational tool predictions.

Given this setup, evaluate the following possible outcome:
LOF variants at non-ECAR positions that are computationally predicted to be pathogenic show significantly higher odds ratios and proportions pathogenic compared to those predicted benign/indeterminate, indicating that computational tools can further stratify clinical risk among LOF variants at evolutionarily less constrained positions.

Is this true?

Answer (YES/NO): NO